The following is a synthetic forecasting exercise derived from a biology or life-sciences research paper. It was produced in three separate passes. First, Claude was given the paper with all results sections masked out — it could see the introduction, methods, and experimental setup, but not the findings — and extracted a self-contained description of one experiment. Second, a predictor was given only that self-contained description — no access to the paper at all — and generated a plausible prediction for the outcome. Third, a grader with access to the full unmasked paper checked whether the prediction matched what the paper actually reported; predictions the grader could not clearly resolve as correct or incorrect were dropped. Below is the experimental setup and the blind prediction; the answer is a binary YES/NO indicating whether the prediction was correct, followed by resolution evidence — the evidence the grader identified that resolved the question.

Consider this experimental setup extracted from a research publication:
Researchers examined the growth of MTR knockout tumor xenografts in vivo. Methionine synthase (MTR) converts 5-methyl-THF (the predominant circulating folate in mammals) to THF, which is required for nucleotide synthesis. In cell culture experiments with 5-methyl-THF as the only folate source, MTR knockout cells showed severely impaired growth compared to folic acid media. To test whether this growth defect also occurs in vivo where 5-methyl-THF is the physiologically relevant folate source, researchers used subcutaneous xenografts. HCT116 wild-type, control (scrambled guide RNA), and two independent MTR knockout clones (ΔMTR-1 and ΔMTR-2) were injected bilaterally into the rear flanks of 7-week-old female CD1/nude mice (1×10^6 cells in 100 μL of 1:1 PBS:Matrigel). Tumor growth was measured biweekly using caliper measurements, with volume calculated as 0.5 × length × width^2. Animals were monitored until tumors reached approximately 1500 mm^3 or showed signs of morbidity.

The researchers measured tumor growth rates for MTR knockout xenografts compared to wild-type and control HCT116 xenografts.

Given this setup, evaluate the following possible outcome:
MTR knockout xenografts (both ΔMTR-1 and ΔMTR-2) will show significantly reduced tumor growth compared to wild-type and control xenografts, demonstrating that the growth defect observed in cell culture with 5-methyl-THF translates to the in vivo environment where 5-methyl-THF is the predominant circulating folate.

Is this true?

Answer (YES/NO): YES